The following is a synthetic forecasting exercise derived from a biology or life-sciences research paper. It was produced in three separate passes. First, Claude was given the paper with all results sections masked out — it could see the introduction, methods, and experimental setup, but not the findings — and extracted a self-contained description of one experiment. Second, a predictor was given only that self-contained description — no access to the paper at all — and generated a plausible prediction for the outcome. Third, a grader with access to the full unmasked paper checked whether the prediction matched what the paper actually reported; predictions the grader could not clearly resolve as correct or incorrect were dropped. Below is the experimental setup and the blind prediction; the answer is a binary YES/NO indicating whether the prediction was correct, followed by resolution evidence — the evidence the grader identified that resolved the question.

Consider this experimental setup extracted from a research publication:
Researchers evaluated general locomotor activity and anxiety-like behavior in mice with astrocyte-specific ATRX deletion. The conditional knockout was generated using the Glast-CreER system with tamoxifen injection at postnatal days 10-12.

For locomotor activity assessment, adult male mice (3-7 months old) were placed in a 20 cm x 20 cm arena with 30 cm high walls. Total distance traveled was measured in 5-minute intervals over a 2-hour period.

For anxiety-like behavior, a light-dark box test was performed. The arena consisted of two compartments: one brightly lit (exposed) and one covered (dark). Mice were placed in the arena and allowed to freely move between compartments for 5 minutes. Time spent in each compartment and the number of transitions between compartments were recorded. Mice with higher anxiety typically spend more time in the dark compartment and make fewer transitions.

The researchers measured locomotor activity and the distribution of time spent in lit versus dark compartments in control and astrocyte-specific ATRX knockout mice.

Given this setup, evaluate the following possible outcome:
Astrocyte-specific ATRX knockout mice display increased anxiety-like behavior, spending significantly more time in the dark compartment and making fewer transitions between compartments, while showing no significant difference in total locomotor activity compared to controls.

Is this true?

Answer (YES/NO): NO